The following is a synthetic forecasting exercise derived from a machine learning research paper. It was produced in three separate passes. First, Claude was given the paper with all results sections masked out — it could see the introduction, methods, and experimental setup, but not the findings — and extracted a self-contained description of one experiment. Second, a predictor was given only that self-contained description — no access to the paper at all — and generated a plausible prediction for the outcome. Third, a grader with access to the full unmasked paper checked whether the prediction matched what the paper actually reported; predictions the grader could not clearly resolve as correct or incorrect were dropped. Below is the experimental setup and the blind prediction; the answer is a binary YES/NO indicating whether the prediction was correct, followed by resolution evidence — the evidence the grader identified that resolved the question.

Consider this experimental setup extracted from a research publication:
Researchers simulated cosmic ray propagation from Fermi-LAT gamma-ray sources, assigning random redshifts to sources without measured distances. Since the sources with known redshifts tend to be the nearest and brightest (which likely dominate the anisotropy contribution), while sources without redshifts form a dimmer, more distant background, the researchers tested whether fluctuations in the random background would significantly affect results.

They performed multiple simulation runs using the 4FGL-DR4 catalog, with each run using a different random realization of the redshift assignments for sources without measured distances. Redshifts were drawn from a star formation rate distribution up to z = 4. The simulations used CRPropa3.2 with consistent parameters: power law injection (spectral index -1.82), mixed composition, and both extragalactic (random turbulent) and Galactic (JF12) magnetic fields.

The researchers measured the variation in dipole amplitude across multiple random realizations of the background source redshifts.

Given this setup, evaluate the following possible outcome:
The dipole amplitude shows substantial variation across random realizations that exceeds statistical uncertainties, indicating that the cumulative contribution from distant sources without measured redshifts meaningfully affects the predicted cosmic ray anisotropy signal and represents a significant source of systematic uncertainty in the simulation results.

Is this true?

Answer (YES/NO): NO